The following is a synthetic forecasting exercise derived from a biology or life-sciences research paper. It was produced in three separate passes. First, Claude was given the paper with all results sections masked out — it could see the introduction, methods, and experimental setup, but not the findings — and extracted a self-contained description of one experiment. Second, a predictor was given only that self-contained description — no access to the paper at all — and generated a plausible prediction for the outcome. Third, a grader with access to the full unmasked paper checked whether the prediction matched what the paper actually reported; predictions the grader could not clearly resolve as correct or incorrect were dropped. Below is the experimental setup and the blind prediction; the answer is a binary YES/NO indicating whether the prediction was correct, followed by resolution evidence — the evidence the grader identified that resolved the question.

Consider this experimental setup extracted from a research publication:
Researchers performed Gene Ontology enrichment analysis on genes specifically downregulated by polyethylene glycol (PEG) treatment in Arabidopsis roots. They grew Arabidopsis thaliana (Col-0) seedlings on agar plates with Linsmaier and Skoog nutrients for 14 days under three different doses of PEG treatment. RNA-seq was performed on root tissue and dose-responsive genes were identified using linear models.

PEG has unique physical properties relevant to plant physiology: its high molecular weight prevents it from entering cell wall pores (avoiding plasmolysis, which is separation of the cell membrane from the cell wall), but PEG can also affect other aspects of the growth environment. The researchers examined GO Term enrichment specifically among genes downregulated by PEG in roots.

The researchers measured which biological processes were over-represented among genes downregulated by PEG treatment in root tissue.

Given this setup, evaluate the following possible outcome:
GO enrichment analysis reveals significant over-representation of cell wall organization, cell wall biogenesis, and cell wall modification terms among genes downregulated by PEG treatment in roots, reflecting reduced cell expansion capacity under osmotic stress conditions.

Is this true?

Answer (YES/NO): NO